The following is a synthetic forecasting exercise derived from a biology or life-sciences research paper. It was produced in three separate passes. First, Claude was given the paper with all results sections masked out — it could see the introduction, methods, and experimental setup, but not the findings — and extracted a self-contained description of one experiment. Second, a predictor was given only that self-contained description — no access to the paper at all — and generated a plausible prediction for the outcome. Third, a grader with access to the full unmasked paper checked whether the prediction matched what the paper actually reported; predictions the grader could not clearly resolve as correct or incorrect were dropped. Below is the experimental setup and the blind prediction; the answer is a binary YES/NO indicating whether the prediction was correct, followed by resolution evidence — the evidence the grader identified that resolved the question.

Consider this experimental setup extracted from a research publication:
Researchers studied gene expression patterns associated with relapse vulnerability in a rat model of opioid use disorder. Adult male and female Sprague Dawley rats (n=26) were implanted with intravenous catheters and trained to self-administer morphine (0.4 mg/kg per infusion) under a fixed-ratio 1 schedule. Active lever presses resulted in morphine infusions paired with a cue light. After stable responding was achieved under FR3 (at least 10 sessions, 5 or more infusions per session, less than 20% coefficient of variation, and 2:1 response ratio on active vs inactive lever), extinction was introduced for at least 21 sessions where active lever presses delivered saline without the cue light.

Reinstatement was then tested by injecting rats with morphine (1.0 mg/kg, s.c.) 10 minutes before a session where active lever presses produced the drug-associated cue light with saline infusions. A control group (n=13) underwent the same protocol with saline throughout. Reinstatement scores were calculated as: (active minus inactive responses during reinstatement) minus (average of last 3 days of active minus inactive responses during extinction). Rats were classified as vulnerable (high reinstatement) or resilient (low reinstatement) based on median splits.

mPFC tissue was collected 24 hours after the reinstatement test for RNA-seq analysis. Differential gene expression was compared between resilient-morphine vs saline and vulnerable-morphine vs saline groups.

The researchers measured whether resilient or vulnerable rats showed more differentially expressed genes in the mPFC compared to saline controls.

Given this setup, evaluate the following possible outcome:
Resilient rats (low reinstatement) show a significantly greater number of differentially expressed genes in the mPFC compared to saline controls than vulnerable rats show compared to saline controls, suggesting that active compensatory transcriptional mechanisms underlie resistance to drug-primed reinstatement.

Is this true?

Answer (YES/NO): YES